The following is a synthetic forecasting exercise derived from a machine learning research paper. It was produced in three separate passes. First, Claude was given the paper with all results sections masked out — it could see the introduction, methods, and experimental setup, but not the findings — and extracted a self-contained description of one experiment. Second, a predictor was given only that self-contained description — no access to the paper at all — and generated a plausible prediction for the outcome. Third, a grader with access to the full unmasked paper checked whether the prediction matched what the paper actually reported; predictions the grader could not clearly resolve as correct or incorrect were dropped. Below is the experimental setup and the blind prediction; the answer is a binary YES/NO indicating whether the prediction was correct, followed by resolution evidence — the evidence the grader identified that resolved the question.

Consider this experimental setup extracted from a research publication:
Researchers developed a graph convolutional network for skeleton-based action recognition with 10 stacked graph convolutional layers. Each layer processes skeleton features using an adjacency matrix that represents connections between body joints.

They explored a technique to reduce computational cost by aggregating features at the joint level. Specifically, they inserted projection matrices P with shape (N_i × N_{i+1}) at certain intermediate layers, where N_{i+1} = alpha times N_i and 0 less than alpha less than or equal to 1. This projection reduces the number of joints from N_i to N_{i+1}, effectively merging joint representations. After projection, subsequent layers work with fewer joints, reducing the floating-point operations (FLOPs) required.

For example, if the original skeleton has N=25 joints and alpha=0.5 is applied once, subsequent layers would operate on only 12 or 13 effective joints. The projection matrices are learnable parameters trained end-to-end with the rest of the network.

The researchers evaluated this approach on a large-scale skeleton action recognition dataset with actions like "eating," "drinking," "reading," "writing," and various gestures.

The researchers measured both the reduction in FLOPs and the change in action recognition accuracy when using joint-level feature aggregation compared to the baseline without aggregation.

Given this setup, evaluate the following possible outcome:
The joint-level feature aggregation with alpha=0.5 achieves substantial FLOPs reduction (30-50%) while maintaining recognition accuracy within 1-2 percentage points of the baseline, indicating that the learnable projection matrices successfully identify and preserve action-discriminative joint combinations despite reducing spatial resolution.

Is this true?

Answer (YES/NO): NO